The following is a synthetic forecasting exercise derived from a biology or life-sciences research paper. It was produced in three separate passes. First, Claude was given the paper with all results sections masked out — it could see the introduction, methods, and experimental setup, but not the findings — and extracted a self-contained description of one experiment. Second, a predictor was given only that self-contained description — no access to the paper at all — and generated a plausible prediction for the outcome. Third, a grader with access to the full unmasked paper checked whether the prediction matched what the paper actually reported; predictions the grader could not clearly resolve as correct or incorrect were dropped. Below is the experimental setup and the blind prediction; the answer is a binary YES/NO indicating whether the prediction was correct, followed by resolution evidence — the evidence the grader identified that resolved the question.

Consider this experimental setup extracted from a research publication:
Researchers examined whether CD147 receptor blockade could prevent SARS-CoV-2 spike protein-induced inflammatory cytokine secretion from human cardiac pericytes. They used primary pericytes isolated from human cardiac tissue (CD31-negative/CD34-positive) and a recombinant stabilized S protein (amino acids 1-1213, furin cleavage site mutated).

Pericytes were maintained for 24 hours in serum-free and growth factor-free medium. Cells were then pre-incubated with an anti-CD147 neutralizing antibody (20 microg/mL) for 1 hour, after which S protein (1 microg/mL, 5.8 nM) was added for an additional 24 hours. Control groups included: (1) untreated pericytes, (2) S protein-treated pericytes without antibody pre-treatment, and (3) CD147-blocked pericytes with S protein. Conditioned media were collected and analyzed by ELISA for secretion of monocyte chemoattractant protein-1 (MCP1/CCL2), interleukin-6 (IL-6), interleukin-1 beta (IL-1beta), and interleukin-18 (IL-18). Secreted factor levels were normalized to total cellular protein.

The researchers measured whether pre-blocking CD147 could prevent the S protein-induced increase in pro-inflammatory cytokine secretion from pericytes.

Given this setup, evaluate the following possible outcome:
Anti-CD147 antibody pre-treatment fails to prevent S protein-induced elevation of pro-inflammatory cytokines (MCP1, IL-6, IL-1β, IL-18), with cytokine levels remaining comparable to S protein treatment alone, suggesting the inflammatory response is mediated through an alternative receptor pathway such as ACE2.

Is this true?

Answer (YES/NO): NO